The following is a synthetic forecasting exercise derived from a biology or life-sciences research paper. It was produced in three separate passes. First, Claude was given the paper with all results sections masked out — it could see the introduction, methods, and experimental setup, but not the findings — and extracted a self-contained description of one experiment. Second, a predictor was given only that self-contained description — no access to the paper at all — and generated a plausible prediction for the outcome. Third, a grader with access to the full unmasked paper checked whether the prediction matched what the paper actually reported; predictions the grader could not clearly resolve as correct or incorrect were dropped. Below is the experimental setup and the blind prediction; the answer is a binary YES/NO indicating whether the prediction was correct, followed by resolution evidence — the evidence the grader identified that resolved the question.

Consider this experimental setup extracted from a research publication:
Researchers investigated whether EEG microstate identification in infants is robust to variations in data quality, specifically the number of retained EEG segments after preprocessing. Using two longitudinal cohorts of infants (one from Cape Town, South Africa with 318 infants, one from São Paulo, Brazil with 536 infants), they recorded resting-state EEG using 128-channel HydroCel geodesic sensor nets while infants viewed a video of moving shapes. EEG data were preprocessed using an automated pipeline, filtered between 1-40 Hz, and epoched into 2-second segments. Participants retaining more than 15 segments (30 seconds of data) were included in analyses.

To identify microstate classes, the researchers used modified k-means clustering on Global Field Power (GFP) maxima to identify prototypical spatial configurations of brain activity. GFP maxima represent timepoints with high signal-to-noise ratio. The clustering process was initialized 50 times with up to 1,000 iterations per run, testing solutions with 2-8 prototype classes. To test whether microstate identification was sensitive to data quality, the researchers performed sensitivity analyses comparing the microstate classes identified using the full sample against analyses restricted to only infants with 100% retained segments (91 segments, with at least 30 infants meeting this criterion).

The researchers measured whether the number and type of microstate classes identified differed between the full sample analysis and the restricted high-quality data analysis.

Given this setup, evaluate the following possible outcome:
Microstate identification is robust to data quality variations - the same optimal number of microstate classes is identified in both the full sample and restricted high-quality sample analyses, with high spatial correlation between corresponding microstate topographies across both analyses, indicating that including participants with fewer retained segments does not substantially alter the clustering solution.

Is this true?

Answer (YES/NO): YES